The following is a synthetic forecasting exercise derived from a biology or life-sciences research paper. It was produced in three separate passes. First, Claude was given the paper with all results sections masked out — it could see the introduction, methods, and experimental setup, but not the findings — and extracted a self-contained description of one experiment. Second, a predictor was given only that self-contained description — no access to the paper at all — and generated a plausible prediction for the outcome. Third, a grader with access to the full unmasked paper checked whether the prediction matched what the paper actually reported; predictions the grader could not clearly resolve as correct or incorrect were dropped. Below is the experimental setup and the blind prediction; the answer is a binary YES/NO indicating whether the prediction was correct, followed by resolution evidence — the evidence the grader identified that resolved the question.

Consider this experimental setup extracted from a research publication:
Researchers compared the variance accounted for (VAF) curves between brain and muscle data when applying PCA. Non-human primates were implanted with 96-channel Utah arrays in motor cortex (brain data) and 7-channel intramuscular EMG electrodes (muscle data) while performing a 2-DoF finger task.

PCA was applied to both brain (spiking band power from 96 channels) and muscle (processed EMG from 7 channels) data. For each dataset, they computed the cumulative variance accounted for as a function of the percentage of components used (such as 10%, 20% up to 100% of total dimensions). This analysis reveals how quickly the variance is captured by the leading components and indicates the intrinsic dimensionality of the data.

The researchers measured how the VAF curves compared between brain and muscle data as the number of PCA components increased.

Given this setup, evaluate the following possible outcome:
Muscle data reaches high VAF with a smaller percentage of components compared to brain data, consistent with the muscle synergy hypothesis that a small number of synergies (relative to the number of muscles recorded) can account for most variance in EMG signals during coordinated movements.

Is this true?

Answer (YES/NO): YES